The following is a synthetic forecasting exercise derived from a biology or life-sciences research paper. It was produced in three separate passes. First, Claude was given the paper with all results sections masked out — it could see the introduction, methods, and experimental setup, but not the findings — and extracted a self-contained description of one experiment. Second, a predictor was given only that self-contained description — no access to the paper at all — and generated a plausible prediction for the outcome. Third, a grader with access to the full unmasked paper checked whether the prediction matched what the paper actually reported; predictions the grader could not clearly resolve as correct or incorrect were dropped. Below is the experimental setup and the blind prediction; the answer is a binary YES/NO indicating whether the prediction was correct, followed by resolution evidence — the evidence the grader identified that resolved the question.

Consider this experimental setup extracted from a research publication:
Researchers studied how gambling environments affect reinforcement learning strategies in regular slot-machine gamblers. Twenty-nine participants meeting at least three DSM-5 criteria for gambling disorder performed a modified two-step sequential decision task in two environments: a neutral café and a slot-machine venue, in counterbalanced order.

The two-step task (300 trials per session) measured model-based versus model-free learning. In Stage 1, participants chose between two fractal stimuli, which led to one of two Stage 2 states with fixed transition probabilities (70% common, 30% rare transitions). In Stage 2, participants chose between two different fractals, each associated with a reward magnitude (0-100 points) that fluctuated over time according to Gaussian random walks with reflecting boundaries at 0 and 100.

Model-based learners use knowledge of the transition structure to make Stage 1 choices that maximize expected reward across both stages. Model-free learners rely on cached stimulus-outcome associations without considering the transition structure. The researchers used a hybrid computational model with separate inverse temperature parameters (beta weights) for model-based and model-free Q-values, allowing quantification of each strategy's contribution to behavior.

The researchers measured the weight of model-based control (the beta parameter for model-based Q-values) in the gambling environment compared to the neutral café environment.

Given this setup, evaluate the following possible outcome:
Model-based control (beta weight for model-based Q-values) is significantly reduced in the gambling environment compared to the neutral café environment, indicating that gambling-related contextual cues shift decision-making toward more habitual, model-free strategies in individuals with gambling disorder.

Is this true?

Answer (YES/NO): NO